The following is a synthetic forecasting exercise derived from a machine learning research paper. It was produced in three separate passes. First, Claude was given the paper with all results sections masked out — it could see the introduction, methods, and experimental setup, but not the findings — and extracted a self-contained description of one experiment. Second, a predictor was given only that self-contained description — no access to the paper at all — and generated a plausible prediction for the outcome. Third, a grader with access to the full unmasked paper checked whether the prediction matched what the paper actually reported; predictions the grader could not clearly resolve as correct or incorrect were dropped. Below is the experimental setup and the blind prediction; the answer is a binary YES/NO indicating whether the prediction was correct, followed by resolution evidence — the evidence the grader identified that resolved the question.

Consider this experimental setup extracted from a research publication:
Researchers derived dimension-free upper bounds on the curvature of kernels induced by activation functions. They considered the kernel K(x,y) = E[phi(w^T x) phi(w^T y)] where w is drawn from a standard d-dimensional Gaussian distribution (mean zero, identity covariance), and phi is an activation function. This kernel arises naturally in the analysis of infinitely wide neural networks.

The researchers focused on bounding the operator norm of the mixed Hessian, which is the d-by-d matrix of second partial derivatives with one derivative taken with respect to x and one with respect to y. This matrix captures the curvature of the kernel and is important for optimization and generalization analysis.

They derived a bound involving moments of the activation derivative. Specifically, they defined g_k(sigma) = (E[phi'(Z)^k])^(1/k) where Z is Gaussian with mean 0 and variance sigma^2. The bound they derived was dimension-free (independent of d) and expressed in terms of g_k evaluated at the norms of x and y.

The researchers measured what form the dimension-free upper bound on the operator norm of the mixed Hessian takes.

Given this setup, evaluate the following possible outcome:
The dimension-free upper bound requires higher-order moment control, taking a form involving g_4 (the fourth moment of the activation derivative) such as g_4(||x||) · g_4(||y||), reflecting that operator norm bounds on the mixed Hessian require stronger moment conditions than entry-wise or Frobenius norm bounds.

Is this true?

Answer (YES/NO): YES